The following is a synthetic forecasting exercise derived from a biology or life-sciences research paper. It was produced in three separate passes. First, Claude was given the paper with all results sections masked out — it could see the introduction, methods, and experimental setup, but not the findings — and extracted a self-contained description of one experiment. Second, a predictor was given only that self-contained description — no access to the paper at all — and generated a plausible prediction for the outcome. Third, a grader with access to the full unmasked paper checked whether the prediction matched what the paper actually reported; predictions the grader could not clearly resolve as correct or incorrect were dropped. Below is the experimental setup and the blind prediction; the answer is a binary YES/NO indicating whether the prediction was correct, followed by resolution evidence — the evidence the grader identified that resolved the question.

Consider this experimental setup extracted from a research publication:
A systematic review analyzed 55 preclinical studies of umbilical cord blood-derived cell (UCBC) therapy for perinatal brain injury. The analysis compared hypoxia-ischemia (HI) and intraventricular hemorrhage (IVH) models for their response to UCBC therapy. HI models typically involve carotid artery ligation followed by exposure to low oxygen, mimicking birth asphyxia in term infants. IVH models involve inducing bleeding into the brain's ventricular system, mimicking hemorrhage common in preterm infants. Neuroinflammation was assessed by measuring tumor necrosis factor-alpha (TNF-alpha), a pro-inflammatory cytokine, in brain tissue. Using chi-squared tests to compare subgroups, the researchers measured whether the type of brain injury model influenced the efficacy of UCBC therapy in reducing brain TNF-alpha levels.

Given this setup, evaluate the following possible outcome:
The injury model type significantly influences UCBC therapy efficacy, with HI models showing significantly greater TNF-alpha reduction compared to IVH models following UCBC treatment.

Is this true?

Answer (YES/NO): NO